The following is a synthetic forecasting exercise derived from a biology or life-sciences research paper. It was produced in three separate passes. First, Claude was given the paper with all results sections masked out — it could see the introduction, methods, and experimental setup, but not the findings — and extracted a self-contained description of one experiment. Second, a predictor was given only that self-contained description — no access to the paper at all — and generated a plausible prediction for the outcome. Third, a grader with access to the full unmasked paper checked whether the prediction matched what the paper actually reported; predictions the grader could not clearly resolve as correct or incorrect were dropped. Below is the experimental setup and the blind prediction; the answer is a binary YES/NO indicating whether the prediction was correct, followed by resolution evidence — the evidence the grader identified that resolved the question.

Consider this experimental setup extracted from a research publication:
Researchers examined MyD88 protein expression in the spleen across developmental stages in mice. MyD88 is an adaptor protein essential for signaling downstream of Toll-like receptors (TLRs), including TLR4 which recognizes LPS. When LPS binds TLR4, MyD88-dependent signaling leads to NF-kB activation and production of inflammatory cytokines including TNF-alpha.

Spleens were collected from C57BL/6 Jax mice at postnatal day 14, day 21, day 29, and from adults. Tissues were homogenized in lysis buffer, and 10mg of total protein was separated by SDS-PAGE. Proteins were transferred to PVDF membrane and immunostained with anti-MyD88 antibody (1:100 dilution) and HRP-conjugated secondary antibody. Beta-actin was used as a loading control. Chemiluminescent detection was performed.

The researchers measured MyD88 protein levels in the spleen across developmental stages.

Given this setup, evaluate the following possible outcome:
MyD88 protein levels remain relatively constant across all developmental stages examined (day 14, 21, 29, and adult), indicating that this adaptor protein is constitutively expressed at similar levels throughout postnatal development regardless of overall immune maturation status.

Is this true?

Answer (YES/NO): NO